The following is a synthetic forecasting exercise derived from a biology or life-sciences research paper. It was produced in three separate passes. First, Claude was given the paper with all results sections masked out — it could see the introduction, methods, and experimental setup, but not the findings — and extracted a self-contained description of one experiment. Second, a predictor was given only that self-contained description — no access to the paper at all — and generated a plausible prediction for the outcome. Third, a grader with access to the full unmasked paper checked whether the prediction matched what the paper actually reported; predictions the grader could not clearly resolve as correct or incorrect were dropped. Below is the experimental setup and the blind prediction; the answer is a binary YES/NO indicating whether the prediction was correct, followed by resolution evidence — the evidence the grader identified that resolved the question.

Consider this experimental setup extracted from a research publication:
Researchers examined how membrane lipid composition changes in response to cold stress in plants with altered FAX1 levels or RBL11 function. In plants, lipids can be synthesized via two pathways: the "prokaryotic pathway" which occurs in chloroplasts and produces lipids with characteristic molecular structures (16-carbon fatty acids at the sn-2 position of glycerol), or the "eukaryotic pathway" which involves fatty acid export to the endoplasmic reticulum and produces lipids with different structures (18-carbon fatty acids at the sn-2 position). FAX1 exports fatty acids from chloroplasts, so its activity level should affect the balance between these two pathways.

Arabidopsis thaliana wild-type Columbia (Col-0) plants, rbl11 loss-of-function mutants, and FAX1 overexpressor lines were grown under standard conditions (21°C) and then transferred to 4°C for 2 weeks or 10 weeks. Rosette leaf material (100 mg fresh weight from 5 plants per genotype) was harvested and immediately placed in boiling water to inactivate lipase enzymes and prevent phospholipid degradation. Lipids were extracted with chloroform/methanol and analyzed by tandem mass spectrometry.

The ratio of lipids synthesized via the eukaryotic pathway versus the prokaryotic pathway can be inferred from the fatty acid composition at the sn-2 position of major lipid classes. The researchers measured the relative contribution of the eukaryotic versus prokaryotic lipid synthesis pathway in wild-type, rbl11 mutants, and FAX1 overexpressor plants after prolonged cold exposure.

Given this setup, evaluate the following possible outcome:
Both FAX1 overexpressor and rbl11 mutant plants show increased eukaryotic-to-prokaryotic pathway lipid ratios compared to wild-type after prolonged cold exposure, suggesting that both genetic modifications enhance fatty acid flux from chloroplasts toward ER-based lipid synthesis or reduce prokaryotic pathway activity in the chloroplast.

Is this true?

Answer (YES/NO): YES